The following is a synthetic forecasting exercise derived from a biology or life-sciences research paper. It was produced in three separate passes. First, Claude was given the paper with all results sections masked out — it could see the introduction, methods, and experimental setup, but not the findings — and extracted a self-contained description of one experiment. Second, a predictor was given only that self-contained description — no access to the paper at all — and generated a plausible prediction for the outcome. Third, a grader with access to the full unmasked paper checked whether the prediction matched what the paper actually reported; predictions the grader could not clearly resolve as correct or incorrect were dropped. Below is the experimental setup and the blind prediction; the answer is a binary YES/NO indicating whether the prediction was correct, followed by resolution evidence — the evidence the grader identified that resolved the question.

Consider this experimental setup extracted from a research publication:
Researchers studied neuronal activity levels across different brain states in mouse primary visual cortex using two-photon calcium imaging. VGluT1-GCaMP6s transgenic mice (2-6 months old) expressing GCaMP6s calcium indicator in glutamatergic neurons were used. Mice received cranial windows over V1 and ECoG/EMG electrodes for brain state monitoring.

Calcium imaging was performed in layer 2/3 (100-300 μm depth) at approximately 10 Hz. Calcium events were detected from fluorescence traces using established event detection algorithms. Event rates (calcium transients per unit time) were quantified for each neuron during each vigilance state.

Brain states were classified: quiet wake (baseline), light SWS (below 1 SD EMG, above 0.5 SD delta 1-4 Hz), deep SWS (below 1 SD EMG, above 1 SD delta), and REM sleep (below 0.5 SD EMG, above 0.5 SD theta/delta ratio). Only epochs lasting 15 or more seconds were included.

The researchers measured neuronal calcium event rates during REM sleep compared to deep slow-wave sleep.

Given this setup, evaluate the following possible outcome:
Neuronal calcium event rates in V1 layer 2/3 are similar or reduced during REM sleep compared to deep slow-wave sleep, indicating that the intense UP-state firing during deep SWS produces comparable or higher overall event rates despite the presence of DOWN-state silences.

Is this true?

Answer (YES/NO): YES